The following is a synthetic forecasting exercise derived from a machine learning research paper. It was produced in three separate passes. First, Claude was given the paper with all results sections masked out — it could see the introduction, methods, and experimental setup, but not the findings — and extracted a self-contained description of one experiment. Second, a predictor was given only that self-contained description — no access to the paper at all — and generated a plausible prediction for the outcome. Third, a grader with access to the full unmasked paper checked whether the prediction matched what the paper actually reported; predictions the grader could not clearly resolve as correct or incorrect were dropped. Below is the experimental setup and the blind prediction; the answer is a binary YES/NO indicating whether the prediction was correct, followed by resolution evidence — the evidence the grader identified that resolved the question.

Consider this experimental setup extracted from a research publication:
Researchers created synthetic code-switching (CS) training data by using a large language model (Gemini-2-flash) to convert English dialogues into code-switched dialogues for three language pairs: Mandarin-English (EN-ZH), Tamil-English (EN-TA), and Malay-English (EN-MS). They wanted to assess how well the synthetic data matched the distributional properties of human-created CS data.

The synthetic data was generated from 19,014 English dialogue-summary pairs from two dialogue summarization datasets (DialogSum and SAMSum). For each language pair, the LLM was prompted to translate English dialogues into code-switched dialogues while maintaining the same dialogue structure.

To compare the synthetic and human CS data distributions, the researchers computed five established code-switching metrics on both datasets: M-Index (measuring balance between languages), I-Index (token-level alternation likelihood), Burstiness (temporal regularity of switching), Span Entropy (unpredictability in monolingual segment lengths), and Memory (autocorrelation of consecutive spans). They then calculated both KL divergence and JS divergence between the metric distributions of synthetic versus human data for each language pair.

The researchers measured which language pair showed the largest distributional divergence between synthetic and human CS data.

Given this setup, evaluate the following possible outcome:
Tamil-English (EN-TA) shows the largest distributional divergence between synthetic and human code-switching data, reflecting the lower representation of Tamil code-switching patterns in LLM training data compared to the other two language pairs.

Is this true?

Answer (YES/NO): NO